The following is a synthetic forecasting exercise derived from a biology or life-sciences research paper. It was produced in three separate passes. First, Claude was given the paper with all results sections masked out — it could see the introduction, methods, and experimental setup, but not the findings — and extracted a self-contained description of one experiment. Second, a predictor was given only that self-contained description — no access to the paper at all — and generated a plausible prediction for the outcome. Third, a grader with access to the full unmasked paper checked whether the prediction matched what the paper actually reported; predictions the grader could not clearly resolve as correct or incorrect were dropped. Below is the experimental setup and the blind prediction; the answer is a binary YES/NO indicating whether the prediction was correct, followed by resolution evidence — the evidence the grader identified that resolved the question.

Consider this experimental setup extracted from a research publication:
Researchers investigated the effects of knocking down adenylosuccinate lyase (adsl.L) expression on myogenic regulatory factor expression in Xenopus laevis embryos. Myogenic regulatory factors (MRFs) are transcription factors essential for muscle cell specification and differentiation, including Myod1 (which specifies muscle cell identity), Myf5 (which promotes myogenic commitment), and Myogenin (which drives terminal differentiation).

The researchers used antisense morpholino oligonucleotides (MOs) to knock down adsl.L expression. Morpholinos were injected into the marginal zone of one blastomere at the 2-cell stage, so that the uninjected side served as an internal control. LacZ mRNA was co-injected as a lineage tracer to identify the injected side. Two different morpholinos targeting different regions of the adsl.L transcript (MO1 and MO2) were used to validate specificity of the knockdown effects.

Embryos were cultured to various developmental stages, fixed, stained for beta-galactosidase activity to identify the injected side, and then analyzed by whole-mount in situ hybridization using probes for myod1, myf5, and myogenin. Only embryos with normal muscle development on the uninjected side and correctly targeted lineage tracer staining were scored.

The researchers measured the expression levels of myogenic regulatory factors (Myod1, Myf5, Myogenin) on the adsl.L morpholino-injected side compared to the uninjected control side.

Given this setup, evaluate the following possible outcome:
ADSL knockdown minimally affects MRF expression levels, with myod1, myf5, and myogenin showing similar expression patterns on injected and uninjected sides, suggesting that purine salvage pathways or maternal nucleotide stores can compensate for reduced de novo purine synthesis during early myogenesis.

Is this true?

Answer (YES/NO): NO